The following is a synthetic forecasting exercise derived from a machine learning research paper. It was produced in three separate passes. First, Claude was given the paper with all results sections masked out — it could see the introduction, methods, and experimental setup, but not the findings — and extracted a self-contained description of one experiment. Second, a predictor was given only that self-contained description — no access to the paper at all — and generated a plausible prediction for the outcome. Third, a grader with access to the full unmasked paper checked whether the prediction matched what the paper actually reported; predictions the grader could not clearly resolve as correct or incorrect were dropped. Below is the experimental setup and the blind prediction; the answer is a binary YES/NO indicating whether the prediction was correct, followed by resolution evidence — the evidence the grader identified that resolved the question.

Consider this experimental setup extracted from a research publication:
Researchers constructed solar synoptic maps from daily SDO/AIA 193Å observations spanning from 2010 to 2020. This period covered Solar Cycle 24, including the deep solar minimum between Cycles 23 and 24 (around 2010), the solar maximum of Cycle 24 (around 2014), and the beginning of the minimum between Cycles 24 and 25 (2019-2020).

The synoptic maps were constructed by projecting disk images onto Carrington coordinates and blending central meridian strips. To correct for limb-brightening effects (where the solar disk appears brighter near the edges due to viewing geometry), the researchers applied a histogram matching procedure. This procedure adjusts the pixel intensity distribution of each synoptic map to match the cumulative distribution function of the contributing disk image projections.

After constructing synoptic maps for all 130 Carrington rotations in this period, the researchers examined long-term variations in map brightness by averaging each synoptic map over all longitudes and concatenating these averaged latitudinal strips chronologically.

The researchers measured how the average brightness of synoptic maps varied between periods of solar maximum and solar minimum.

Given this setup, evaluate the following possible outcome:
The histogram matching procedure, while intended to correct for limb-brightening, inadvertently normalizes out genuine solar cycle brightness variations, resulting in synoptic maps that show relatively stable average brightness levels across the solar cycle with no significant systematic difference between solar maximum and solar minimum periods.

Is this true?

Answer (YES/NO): NO